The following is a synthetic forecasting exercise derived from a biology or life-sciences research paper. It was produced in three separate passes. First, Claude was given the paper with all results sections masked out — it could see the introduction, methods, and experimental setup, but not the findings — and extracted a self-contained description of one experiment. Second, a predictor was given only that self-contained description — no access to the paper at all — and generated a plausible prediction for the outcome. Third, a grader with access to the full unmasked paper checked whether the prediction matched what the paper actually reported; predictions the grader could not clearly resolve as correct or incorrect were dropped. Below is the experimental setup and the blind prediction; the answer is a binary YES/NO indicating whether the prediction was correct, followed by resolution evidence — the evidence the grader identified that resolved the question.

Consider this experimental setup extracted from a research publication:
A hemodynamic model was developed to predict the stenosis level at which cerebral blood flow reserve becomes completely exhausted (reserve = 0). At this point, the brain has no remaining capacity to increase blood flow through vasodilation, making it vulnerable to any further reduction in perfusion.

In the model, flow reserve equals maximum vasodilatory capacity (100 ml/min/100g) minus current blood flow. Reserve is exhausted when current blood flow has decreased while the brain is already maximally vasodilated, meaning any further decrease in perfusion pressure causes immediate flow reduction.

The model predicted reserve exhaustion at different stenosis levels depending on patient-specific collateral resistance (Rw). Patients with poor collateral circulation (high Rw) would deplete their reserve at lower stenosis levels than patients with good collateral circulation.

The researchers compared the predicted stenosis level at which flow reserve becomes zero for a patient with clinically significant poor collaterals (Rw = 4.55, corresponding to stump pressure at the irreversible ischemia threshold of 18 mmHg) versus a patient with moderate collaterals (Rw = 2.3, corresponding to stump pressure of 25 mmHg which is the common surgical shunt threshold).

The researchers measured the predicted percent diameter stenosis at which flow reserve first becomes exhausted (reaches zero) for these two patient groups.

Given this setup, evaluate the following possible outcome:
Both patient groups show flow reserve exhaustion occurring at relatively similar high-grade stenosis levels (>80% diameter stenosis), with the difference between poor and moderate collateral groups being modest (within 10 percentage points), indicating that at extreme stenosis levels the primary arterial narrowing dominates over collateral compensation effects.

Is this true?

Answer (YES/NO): NO